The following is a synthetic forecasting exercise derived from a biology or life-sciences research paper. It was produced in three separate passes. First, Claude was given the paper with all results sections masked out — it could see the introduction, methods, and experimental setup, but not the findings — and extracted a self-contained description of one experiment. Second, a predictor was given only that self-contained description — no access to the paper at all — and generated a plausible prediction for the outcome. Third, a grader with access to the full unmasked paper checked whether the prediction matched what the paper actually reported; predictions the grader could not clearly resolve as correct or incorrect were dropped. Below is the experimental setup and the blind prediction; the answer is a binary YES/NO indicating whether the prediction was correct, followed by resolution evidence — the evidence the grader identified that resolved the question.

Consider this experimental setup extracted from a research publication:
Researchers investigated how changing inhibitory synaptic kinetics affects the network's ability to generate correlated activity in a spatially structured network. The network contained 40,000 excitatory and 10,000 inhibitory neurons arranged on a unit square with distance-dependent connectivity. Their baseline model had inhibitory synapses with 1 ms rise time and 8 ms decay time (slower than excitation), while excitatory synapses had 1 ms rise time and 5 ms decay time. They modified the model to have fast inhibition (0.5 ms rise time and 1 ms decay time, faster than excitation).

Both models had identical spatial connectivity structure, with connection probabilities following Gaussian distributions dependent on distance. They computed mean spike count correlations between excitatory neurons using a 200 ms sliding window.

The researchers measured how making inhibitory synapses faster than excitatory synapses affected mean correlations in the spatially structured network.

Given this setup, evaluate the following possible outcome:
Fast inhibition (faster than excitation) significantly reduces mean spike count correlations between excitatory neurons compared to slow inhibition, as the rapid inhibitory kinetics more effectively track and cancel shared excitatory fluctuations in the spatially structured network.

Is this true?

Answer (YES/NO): YES